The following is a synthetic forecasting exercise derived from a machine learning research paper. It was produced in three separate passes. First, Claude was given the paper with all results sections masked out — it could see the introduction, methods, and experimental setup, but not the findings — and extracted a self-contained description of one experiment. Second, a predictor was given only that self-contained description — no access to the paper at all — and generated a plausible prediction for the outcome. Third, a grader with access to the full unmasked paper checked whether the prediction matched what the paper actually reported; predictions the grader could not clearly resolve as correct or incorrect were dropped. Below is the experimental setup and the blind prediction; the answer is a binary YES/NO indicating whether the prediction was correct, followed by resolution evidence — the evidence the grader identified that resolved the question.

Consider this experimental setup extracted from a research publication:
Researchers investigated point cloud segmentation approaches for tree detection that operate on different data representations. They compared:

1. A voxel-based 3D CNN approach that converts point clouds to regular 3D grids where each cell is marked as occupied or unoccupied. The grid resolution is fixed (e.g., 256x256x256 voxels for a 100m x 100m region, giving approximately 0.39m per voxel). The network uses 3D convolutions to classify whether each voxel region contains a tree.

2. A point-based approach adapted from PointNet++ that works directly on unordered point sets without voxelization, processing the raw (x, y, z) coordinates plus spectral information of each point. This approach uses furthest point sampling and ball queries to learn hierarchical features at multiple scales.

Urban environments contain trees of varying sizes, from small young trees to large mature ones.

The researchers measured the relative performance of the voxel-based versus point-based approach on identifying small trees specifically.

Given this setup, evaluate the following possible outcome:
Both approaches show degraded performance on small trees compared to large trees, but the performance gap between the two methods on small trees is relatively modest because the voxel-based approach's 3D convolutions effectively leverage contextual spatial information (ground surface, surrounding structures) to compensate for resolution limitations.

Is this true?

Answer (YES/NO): NO